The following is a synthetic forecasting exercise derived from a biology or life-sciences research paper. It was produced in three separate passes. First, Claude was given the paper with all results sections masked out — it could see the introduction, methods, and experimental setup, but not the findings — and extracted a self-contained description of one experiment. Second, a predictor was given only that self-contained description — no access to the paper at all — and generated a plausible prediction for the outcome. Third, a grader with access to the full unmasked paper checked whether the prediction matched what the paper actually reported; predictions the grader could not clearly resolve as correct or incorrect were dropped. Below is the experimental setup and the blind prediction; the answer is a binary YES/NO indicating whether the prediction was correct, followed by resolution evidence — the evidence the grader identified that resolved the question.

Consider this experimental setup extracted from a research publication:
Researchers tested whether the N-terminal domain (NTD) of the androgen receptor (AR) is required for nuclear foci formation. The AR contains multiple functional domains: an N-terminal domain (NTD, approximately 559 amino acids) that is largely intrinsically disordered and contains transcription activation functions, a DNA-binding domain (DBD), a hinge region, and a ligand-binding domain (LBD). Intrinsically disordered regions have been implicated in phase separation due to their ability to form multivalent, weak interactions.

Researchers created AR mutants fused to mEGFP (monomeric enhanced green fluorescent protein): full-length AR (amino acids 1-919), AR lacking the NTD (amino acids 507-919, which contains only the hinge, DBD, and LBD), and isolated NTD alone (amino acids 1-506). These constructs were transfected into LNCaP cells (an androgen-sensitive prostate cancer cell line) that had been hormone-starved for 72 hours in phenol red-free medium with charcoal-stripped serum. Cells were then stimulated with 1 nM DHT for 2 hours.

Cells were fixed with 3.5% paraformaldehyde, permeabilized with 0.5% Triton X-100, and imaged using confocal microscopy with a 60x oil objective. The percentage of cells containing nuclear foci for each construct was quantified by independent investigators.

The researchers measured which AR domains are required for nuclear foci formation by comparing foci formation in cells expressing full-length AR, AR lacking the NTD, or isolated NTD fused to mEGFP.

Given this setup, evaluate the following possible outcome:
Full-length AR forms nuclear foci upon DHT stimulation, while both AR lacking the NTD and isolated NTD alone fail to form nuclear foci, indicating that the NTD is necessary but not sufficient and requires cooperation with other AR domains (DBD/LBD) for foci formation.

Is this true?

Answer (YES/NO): YES